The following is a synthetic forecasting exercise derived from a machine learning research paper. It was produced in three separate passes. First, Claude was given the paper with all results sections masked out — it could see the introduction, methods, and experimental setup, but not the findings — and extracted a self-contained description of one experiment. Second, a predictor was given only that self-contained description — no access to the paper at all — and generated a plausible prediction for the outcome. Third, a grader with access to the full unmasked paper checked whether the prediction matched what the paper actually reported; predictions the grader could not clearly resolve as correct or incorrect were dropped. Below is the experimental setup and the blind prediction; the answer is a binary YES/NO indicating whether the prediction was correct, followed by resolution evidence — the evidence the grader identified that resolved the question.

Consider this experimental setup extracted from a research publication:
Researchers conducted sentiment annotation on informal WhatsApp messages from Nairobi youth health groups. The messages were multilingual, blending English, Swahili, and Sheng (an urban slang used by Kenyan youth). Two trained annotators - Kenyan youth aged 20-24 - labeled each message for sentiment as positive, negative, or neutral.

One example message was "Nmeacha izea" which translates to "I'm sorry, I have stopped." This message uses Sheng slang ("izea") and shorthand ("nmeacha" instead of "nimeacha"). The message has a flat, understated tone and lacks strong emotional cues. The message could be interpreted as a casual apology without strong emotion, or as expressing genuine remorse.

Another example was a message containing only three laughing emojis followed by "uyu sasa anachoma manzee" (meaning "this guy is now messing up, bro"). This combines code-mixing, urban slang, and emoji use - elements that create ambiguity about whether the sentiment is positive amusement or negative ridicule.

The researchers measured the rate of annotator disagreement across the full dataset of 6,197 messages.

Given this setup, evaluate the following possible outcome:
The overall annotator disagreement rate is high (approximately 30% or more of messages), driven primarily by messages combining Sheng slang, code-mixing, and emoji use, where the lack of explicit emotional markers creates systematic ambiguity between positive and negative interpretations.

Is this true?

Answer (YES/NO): NO